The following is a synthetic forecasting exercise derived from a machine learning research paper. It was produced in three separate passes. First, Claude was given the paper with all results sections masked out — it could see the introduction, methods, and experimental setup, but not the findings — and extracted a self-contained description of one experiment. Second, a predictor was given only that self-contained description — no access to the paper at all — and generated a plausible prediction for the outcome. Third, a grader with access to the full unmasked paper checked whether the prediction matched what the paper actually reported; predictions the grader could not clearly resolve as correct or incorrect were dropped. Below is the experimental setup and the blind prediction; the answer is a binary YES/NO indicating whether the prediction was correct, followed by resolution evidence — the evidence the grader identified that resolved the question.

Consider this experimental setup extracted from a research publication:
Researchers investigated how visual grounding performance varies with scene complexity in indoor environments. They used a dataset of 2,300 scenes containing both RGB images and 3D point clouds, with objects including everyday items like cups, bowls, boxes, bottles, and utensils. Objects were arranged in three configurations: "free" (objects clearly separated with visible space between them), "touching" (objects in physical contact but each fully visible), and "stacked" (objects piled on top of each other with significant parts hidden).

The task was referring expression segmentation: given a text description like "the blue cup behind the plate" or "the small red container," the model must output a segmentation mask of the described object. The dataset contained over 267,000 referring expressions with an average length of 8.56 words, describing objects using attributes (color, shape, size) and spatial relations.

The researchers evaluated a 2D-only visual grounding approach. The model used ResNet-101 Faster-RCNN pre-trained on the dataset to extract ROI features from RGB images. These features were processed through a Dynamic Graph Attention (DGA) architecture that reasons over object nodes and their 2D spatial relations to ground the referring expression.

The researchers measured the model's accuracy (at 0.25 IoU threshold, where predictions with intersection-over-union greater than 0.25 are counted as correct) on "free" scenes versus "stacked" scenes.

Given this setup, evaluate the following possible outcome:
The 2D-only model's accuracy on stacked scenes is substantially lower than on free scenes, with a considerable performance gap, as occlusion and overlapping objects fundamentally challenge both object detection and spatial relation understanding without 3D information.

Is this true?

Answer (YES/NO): YES